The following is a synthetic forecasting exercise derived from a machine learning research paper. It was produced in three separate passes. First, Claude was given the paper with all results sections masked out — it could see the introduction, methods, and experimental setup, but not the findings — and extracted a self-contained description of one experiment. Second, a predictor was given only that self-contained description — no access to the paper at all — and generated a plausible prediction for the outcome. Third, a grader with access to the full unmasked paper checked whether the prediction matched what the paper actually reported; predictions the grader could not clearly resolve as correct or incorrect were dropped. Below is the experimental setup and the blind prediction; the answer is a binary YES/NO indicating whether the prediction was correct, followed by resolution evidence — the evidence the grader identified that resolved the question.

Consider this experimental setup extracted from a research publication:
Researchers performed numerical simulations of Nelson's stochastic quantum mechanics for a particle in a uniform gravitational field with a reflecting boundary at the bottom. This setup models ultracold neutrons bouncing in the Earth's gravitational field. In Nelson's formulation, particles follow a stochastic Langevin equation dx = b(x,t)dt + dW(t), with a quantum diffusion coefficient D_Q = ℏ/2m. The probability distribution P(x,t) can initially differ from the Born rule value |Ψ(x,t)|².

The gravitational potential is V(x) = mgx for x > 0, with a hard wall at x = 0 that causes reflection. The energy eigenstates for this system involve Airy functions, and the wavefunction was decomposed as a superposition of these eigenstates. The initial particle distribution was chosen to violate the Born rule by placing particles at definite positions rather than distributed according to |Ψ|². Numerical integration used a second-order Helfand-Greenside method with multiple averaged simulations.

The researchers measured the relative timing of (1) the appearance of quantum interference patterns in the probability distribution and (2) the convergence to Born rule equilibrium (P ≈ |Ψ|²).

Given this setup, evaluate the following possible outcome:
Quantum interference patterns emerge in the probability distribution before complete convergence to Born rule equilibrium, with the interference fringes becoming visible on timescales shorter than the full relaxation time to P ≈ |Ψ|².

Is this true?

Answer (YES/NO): YES